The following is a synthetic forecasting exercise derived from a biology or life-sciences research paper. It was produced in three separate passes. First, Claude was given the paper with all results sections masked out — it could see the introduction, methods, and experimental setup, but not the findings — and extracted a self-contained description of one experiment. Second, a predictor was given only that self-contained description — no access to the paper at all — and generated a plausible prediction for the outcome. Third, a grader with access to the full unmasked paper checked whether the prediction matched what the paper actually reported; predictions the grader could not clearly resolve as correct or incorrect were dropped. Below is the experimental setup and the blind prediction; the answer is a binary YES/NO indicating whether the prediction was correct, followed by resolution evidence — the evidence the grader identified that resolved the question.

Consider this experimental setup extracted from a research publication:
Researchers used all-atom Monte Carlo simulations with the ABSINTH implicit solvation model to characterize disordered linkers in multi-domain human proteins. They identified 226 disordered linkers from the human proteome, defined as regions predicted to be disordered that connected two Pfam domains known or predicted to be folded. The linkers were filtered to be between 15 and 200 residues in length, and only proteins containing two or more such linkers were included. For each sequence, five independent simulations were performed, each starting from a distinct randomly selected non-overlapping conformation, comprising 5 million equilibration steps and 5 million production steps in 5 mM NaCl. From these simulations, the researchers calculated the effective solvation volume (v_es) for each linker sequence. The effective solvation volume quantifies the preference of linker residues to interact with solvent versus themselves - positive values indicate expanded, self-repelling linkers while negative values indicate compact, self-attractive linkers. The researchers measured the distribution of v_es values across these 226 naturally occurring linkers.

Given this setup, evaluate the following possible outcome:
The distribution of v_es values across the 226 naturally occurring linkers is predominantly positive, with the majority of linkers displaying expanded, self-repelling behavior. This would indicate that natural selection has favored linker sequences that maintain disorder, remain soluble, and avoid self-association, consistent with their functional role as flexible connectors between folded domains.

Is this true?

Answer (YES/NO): NO